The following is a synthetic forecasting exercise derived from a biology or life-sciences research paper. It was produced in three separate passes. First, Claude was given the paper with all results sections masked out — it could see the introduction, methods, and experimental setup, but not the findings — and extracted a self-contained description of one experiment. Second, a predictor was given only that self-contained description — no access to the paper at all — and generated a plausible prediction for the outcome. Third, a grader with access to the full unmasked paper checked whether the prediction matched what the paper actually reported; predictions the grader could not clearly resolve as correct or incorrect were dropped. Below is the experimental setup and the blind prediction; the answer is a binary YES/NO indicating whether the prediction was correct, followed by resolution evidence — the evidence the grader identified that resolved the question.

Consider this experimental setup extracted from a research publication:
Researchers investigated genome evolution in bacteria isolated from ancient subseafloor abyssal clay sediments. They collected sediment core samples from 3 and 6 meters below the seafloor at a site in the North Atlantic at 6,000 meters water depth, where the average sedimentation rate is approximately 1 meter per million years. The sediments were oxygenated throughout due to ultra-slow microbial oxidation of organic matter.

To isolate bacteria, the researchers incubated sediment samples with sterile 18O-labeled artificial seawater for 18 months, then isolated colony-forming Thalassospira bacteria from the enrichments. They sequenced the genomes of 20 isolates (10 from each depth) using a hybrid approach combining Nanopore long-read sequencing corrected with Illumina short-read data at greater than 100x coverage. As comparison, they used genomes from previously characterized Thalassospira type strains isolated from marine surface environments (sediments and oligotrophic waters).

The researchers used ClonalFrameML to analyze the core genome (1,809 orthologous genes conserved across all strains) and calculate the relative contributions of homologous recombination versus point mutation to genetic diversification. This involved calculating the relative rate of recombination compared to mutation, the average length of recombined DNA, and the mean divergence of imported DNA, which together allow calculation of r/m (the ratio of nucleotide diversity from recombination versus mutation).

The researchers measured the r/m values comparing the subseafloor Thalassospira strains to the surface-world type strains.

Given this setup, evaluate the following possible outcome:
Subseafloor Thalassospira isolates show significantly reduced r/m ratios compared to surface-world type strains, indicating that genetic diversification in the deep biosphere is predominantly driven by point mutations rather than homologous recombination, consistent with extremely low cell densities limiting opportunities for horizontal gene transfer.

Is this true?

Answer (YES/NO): YES